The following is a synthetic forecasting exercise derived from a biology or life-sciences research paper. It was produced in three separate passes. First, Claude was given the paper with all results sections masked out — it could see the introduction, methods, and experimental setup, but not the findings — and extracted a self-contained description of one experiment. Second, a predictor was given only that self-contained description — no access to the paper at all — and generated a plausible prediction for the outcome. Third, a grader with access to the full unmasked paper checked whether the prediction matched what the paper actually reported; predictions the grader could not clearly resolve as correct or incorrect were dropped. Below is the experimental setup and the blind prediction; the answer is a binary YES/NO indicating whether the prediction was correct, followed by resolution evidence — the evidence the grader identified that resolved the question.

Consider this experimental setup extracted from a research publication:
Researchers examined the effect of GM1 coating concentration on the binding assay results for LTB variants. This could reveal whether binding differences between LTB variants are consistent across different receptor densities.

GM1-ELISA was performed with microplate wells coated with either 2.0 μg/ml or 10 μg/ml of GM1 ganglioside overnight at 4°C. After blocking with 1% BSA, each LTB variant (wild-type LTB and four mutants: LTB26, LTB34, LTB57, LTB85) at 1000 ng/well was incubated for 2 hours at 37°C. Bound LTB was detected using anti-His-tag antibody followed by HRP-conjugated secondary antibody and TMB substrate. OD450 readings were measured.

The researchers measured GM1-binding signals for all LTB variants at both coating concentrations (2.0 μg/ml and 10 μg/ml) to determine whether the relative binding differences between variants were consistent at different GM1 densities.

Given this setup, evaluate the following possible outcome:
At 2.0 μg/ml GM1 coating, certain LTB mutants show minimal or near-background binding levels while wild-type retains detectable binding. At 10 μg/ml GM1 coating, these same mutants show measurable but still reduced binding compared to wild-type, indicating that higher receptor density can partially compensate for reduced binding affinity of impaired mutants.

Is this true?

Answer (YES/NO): NO